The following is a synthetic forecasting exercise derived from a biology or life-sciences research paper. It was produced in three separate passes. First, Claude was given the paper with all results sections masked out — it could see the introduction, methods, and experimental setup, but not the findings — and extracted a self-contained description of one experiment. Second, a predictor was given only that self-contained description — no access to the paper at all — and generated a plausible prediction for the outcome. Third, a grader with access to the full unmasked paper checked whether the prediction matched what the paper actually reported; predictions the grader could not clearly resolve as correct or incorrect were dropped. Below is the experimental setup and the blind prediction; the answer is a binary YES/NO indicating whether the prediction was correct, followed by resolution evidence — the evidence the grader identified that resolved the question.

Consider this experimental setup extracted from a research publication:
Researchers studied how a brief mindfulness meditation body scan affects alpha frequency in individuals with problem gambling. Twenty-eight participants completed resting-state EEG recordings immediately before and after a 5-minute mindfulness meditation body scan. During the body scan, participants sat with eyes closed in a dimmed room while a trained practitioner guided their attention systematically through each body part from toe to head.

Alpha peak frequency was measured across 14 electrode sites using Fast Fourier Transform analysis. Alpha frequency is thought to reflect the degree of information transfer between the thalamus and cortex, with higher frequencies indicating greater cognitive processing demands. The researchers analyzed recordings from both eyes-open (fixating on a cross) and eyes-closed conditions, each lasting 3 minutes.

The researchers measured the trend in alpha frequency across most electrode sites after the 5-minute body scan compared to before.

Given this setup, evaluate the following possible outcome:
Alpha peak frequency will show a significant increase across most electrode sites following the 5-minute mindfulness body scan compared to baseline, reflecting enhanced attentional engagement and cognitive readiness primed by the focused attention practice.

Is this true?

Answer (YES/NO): NO